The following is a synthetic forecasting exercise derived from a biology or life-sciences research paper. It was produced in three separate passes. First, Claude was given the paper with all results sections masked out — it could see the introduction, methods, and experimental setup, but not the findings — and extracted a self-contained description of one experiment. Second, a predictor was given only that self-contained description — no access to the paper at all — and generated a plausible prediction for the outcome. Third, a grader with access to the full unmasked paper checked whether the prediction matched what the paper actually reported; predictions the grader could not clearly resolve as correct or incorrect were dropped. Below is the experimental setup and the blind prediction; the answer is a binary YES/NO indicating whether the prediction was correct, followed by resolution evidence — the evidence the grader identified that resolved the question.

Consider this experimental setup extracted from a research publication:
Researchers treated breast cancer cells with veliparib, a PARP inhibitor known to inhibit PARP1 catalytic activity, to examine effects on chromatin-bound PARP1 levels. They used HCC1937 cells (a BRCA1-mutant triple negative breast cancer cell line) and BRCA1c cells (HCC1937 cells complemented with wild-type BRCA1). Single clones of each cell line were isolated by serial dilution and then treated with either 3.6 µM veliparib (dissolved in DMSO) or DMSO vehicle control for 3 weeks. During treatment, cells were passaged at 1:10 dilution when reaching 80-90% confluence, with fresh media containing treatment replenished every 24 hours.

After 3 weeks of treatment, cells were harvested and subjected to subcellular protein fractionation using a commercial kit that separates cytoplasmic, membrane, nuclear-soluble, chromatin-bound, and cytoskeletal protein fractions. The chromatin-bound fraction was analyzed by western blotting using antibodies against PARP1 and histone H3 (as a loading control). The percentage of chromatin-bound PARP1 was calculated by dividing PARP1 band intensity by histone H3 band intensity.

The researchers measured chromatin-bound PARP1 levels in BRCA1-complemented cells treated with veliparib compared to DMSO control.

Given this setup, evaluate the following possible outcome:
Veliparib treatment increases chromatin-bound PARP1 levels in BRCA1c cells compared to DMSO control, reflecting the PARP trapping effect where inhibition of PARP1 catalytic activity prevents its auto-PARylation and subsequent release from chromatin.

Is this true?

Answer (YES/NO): NO